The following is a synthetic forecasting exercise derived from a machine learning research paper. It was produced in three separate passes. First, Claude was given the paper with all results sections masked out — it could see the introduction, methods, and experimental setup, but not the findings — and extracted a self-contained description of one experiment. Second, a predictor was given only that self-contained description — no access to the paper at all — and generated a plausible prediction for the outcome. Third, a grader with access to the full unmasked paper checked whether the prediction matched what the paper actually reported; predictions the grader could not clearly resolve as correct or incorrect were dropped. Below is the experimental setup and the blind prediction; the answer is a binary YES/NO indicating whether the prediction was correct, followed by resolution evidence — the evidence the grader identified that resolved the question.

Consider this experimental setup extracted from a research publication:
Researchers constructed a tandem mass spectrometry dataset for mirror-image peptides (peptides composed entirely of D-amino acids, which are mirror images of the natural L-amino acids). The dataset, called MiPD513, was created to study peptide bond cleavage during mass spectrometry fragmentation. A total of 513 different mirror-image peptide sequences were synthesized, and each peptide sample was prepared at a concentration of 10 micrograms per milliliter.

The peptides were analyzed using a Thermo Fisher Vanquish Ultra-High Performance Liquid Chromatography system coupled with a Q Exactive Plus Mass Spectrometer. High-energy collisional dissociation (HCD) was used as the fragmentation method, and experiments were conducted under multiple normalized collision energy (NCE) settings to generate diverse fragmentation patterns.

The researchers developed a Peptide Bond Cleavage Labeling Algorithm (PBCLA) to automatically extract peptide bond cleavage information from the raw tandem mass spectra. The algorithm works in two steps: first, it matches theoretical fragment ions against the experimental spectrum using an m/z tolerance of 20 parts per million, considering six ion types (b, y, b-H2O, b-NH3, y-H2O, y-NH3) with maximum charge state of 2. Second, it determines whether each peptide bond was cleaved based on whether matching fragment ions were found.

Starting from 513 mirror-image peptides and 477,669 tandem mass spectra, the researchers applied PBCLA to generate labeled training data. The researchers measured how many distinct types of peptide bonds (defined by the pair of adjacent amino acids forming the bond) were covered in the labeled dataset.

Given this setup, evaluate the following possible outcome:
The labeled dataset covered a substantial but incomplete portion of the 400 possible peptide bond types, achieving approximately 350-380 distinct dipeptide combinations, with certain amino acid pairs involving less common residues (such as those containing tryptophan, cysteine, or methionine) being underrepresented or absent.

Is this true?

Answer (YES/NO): NO